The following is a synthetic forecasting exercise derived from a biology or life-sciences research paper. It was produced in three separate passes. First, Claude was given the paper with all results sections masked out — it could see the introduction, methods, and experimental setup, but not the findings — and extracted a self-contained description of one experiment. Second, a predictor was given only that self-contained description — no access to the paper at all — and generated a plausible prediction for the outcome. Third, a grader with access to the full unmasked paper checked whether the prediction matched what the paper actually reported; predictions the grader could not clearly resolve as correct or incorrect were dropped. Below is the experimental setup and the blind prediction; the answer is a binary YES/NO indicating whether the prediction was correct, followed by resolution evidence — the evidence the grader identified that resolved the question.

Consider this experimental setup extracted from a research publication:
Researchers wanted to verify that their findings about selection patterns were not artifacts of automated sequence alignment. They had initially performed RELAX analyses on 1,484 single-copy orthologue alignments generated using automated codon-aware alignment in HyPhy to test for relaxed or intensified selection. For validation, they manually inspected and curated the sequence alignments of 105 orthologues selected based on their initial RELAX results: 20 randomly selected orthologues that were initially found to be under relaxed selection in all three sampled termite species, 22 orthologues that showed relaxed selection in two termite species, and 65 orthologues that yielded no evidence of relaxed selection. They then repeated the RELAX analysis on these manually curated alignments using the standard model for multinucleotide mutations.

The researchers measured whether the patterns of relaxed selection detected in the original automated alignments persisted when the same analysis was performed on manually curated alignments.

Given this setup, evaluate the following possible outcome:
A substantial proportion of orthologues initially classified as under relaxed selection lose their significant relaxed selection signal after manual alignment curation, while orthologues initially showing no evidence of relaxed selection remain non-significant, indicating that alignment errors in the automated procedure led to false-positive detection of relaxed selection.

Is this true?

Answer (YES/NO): NO